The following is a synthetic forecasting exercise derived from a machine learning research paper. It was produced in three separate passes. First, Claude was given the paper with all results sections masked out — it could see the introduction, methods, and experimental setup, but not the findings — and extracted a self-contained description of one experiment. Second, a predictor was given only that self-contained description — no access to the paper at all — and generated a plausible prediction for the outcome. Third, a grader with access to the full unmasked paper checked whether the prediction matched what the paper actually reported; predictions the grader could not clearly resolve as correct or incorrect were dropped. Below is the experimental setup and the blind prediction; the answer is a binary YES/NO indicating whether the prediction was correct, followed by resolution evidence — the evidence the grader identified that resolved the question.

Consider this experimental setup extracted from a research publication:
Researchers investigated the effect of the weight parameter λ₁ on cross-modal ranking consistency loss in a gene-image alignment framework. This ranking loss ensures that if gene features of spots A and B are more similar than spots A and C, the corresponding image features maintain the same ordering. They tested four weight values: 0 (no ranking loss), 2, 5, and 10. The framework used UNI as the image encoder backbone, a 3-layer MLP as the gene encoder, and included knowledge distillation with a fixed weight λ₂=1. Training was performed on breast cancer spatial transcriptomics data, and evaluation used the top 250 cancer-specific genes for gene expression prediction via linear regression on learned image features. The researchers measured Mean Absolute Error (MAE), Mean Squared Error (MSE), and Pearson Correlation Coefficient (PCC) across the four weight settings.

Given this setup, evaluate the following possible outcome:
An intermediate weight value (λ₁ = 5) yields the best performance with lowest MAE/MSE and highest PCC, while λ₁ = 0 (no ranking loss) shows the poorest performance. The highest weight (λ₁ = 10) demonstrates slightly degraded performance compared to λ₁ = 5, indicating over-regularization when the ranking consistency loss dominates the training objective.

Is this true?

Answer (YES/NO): YES